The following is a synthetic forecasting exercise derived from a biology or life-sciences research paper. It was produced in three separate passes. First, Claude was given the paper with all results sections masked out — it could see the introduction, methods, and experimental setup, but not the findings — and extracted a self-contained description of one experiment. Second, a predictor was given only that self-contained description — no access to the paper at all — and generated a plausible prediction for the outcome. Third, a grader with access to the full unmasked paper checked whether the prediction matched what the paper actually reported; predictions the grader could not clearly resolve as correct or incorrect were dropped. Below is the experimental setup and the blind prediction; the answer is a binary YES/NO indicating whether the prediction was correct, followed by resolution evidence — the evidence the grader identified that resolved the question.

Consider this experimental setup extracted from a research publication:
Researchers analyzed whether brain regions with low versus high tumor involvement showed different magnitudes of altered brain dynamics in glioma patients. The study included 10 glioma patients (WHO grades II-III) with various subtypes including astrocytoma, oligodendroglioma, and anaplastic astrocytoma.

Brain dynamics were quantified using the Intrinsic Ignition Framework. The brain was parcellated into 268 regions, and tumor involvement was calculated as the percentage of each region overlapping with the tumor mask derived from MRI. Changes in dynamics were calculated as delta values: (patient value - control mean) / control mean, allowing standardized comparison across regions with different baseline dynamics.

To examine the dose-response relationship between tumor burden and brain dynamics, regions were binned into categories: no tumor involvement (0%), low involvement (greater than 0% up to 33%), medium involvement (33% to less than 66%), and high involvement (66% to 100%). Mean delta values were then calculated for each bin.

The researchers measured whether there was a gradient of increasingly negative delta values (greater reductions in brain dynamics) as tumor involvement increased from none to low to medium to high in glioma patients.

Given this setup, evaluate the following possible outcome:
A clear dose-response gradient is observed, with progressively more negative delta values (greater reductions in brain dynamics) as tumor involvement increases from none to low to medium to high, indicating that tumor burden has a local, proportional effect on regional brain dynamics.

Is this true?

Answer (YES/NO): NO